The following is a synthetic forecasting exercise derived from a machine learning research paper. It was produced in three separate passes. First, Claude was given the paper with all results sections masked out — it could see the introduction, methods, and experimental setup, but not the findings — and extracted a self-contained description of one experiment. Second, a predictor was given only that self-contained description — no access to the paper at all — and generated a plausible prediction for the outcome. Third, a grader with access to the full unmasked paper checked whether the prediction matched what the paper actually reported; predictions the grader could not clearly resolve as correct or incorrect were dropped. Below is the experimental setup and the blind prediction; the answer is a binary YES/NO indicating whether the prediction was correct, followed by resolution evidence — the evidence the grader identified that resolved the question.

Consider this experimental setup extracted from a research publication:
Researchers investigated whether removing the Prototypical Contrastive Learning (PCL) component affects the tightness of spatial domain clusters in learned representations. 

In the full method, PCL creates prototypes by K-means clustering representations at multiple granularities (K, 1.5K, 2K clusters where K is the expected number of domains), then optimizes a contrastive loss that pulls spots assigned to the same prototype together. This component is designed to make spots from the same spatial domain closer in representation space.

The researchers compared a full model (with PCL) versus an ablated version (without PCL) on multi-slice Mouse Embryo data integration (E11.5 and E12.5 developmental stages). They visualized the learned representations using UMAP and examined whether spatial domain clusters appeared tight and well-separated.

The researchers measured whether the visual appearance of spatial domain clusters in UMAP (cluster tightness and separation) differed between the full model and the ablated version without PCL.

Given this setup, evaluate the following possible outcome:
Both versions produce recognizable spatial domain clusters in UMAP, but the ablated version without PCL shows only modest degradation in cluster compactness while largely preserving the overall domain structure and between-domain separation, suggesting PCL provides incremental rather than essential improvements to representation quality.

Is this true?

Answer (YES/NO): NO